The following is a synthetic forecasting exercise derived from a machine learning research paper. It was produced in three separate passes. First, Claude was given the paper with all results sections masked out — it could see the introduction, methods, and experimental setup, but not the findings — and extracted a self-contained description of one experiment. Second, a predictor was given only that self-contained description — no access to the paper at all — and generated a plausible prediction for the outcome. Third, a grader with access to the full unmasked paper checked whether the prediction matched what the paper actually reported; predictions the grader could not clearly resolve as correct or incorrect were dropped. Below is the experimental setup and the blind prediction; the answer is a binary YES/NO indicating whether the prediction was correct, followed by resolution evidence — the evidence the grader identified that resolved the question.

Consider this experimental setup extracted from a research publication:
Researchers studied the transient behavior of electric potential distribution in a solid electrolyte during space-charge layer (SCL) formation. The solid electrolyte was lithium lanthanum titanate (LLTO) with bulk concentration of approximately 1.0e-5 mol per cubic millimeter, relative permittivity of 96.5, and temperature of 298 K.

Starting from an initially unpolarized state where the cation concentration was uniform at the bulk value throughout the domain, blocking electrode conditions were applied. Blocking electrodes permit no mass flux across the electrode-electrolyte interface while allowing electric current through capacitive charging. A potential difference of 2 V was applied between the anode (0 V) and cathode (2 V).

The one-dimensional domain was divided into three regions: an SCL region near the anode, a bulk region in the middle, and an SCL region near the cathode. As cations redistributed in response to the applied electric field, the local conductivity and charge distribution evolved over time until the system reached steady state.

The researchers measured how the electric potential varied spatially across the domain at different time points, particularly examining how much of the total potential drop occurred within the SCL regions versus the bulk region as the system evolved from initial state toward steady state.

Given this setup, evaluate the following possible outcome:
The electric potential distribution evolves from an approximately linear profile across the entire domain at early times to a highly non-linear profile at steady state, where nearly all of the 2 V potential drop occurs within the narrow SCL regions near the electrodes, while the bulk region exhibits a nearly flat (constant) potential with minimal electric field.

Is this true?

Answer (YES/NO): YES